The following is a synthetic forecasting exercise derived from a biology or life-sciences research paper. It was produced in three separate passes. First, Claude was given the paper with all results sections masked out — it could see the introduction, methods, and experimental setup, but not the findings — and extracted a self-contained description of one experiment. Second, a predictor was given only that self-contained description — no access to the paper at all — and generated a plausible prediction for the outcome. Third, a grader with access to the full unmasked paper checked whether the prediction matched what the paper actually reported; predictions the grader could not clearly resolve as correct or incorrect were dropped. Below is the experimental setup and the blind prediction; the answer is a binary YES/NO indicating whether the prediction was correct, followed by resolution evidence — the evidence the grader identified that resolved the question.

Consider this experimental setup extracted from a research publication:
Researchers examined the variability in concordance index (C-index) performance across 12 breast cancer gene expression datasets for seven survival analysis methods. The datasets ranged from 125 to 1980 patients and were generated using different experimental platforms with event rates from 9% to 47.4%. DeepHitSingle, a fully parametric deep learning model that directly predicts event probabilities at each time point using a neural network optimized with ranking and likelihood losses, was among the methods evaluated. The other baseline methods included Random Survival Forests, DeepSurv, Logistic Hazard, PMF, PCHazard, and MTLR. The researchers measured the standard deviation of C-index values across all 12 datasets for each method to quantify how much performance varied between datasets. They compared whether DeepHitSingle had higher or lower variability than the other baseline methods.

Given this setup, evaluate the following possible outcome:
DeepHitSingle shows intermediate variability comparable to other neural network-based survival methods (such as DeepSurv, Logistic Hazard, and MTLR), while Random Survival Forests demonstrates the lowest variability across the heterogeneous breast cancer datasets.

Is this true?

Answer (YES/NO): NO